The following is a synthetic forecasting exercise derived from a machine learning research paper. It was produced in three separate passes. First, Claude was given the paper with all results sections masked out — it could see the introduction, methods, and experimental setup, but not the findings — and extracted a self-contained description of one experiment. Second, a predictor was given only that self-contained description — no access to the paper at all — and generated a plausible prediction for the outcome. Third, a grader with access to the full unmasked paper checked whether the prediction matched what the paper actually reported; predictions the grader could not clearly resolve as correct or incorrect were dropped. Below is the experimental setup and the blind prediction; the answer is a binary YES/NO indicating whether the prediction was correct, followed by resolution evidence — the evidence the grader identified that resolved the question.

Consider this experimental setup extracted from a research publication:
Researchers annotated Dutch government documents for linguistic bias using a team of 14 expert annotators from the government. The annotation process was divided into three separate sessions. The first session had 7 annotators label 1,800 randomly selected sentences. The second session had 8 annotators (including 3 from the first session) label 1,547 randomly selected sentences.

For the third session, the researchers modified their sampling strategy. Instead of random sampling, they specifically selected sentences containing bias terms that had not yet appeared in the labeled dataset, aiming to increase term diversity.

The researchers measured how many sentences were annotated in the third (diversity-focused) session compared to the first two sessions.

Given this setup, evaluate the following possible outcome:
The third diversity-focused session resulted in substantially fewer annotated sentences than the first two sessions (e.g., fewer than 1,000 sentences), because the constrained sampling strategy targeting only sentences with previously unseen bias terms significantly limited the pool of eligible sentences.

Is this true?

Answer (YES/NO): NO